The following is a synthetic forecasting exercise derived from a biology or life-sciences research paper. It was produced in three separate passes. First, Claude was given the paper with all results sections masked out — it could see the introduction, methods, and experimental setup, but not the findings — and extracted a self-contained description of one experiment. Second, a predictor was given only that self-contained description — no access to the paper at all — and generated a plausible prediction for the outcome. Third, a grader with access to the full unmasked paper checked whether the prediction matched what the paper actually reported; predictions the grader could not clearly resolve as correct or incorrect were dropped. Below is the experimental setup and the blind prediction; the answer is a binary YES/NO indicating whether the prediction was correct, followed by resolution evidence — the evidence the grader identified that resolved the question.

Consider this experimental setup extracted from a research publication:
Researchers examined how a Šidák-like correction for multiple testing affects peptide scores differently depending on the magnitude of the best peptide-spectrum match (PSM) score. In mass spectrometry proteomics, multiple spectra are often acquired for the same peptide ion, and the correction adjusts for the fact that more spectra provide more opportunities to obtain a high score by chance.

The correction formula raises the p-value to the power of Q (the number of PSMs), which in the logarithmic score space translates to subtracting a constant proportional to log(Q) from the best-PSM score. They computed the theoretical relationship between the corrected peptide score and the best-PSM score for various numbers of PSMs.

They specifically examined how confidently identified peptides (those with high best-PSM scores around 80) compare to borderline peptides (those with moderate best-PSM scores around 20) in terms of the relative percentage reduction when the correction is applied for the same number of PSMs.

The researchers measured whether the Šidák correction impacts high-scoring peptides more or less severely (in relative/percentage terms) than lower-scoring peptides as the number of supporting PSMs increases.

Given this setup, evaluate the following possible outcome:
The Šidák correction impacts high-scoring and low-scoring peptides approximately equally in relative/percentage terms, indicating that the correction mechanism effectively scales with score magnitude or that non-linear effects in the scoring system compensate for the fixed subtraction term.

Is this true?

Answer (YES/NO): NO